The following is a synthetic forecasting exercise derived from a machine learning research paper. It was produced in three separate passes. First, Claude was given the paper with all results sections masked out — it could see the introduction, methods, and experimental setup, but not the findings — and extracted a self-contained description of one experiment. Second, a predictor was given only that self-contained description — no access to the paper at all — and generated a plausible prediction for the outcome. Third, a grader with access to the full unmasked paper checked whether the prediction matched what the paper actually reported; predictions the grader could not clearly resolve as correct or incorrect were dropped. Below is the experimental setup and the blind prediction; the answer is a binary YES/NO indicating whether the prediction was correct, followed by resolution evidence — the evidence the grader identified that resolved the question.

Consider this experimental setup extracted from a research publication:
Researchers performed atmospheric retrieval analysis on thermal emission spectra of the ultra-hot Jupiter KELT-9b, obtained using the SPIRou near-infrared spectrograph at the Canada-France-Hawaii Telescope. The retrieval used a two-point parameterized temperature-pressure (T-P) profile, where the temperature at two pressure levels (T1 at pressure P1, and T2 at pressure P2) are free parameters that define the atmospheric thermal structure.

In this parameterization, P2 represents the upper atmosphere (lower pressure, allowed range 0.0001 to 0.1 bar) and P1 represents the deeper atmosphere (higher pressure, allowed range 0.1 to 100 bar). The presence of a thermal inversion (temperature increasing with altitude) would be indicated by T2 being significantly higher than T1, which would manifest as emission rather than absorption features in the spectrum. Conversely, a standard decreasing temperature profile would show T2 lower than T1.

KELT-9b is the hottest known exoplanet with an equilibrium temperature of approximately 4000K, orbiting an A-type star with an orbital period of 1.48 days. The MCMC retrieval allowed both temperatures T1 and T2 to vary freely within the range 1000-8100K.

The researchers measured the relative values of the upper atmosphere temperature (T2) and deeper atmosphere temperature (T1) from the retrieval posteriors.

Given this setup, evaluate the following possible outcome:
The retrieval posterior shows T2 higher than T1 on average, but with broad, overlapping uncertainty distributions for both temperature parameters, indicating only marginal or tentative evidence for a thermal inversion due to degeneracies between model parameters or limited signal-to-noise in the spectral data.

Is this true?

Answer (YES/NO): NO